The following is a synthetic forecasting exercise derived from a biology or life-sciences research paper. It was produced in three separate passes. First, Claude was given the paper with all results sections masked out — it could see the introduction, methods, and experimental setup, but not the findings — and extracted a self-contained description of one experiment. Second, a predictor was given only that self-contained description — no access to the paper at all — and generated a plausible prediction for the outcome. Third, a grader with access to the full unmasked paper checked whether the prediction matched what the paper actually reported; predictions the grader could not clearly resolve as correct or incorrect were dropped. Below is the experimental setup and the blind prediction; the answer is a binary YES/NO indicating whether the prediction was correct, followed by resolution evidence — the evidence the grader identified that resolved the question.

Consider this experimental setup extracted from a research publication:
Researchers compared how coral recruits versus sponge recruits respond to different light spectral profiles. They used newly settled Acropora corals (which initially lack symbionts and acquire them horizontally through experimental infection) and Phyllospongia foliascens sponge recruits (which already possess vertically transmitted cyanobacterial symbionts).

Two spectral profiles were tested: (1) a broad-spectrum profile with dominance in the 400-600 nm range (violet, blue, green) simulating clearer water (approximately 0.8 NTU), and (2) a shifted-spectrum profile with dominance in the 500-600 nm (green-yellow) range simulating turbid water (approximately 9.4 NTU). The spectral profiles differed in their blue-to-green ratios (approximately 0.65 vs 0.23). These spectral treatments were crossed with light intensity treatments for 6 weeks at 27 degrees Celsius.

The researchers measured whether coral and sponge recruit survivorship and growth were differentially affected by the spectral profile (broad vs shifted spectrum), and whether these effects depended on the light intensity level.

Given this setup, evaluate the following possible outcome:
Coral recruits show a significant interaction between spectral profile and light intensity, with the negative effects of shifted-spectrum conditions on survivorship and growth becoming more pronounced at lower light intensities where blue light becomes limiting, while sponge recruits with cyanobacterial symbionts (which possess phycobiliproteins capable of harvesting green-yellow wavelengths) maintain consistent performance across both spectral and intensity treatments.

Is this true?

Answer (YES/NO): NO